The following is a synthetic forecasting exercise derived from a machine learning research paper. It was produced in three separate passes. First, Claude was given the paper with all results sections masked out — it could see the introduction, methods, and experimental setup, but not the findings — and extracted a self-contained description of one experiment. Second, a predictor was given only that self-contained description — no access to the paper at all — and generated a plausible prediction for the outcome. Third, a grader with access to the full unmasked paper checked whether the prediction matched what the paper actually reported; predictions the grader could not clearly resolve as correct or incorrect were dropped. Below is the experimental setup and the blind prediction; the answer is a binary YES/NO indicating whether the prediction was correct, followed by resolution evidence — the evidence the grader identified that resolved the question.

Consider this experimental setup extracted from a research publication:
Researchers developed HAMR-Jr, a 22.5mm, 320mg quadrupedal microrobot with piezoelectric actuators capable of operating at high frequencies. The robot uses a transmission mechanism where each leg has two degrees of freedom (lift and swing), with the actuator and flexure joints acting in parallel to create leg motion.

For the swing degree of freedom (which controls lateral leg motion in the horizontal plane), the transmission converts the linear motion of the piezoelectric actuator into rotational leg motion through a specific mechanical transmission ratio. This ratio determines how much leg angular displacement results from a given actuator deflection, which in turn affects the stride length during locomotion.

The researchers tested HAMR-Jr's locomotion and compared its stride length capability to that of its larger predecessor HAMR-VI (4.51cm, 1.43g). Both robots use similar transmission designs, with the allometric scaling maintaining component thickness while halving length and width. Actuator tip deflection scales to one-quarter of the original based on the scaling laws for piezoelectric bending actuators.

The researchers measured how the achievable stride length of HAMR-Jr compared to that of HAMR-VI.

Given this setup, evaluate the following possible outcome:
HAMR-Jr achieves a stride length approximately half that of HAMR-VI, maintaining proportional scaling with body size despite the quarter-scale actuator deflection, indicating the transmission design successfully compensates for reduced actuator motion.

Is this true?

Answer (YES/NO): NO